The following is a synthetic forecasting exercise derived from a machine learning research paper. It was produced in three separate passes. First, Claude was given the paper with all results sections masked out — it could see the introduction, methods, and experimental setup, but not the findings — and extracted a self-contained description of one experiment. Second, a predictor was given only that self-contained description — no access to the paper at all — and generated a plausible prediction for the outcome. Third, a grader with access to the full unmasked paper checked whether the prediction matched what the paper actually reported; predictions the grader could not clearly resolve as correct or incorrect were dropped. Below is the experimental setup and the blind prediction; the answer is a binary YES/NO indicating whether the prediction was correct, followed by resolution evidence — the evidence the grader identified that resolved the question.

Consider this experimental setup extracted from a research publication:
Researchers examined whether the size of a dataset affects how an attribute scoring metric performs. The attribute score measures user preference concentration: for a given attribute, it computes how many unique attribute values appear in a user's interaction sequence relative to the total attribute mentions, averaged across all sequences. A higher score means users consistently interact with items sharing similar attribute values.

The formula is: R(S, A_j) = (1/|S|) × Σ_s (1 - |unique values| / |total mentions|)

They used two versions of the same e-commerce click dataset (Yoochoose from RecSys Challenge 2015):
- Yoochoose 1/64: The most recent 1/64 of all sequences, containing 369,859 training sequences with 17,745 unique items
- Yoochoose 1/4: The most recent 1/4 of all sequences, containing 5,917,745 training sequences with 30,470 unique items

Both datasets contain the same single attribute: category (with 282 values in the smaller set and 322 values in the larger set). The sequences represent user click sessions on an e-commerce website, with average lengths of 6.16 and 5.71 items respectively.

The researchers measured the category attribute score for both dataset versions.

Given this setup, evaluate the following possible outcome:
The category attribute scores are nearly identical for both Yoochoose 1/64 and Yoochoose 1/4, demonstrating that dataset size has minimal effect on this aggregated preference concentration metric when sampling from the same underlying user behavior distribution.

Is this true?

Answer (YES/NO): YES